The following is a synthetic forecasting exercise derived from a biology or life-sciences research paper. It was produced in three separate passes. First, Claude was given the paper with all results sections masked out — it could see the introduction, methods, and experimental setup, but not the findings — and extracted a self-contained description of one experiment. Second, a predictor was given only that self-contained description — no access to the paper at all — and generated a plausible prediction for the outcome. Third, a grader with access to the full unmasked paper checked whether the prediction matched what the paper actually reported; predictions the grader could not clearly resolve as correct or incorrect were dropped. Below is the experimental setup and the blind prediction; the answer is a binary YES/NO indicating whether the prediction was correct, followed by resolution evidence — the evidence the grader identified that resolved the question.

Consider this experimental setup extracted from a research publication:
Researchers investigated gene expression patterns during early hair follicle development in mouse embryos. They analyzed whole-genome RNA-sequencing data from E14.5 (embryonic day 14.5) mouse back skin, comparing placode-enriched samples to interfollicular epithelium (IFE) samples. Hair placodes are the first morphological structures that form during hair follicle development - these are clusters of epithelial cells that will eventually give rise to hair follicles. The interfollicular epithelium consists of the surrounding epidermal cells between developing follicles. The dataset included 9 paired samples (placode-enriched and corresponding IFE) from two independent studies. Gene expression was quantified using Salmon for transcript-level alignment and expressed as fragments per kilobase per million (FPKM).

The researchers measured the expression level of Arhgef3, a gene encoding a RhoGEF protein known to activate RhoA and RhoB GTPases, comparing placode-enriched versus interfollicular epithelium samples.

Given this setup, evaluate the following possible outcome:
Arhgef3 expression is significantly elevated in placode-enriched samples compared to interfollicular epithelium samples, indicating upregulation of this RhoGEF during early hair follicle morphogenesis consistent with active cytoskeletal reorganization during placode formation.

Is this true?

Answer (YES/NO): YES